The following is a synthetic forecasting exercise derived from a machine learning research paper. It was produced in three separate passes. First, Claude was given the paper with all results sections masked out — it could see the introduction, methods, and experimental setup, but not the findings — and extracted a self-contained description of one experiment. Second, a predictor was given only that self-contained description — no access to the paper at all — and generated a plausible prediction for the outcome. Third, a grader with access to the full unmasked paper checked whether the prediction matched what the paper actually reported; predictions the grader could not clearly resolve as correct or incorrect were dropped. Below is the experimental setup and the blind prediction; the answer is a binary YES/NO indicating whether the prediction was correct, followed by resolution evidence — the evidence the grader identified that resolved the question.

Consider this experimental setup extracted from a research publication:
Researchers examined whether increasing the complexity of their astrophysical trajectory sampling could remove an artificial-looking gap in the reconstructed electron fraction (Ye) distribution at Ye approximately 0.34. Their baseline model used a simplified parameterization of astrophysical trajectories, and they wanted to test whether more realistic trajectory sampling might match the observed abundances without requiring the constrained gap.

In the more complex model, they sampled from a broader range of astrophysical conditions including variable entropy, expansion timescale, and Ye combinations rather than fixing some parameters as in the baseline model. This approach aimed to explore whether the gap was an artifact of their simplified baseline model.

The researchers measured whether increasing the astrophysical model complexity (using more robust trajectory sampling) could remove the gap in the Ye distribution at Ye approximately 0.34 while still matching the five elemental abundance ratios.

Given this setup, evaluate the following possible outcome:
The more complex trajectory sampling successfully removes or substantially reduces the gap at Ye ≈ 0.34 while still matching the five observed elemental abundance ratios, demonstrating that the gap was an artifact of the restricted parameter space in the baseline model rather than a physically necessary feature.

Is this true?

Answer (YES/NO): NO